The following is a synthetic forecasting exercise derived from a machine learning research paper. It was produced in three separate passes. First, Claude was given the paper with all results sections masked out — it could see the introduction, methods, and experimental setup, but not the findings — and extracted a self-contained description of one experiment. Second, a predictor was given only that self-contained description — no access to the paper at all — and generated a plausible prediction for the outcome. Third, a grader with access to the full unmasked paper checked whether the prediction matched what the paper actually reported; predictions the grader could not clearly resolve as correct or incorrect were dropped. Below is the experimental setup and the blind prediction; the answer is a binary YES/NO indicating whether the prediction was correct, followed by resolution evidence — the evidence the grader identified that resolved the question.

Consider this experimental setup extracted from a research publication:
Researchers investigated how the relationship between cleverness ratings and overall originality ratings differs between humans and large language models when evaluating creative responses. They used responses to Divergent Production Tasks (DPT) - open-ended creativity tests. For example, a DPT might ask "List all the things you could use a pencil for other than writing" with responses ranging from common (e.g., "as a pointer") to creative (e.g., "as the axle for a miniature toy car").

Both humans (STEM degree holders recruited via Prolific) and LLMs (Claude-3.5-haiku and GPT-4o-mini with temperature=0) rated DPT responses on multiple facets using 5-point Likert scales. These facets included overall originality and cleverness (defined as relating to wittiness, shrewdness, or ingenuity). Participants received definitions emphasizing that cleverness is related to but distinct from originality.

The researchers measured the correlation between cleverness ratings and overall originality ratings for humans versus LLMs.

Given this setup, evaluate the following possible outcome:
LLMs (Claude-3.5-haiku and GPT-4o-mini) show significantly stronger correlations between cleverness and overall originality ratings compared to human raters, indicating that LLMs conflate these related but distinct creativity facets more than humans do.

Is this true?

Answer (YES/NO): NO